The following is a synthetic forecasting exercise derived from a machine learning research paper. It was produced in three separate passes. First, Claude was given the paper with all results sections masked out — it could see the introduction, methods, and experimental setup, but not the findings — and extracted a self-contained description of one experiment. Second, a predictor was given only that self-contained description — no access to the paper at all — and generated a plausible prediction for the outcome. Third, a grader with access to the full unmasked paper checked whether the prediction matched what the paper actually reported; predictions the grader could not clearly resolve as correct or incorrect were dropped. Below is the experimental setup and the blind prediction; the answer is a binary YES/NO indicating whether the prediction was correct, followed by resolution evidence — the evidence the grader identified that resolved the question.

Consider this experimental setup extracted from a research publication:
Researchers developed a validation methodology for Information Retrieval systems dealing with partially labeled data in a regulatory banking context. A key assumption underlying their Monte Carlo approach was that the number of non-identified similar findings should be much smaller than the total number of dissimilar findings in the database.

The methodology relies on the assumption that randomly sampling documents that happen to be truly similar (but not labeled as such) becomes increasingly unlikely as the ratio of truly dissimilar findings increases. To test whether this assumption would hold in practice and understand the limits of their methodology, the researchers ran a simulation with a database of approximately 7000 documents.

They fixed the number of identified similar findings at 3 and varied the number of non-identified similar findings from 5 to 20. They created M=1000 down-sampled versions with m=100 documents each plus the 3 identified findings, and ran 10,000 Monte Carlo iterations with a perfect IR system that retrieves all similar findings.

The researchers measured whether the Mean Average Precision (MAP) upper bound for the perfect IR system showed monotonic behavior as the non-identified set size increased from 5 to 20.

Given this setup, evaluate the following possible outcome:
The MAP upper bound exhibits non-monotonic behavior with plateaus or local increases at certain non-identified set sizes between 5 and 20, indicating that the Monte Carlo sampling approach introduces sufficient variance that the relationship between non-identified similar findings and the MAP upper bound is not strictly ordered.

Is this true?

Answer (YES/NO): NO